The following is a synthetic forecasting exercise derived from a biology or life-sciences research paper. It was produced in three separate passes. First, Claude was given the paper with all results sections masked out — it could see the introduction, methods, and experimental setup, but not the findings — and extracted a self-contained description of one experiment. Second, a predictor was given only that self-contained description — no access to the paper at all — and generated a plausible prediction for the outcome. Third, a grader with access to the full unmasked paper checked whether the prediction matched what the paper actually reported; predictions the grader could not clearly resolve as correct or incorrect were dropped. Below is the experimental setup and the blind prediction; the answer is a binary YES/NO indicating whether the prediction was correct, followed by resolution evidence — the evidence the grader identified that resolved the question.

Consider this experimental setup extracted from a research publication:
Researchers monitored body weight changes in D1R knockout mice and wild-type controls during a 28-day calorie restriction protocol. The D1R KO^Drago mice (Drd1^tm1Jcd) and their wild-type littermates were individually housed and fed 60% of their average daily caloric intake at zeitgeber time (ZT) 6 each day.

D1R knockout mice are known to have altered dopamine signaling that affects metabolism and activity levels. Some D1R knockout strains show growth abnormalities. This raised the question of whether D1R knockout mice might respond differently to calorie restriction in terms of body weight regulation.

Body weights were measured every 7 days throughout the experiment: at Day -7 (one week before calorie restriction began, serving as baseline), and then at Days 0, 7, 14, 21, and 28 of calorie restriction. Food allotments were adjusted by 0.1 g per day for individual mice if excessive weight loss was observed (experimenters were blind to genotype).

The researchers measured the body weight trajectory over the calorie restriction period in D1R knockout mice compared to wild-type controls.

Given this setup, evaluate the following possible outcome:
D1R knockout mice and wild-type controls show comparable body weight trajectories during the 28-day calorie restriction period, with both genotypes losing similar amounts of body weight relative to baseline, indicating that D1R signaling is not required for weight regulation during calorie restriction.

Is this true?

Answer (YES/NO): YES